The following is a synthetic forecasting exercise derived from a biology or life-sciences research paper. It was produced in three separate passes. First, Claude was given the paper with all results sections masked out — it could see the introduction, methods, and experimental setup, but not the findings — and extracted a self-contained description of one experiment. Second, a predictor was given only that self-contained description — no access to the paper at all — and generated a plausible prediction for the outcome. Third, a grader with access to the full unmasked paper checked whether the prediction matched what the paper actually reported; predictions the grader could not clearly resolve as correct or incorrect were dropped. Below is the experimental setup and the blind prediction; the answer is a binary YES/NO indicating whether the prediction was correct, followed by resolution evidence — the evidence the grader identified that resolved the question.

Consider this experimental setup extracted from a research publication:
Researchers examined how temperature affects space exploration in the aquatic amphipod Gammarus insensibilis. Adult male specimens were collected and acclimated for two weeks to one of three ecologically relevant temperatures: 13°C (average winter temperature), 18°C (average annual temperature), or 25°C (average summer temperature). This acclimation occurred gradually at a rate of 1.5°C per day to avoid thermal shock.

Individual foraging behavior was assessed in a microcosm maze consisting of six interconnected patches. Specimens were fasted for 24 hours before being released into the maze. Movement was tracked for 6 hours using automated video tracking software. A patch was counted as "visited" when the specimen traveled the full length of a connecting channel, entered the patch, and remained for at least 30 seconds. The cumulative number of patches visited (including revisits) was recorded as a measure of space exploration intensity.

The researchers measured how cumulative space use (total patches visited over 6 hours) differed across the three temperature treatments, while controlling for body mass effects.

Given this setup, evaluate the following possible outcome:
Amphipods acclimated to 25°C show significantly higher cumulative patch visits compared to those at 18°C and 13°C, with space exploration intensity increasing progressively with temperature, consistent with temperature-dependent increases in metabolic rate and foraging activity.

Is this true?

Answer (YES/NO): YES